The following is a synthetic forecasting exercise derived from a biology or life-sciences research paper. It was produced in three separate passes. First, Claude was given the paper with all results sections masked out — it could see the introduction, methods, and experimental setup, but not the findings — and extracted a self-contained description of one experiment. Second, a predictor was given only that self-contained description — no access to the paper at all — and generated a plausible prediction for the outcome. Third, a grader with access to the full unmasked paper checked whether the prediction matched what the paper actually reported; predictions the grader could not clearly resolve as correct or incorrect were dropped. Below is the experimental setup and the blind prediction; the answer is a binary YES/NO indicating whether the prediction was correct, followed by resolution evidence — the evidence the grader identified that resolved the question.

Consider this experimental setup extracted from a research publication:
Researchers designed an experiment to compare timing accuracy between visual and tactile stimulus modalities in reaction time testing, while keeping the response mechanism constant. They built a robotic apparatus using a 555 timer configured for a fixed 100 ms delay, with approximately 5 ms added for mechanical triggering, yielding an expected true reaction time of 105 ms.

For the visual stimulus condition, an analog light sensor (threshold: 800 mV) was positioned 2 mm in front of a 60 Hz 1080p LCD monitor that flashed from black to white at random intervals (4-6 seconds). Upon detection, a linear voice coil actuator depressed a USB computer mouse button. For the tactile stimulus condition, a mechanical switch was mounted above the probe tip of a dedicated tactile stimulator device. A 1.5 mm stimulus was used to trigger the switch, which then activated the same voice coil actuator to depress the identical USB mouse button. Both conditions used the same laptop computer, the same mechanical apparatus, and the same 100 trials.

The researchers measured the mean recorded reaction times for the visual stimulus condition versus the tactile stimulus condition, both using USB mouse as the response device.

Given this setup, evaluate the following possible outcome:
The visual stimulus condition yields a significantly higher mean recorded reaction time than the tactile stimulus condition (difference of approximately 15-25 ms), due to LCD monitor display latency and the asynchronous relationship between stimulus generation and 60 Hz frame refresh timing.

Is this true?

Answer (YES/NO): NO